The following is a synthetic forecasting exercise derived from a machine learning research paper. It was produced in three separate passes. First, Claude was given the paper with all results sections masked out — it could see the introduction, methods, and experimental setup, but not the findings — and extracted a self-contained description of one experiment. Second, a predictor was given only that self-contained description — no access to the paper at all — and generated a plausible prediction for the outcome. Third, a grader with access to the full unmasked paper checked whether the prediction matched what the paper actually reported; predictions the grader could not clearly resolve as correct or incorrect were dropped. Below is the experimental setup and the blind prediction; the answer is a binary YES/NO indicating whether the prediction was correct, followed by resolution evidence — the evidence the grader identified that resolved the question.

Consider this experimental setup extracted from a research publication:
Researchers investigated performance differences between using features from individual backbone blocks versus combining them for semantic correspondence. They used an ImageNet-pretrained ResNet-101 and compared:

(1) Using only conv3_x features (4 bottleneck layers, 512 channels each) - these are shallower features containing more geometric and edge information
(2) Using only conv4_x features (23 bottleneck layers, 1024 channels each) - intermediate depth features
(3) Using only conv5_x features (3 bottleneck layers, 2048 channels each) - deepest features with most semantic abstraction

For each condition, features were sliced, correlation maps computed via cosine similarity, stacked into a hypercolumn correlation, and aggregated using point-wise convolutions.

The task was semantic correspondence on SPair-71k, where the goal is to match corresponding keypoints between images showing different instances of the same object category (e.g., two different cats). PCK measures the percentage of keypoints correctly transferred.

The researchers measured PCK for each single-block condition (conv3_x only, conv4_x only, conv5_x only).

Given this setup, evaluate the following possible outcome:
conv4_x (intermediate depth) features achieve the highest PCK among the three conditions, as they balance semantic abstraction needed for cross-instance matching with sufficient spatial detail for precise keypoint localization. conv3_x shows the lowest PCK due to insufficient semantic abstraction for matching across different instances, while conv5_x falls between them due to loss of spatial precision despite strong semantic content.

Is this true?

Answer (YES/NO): NO